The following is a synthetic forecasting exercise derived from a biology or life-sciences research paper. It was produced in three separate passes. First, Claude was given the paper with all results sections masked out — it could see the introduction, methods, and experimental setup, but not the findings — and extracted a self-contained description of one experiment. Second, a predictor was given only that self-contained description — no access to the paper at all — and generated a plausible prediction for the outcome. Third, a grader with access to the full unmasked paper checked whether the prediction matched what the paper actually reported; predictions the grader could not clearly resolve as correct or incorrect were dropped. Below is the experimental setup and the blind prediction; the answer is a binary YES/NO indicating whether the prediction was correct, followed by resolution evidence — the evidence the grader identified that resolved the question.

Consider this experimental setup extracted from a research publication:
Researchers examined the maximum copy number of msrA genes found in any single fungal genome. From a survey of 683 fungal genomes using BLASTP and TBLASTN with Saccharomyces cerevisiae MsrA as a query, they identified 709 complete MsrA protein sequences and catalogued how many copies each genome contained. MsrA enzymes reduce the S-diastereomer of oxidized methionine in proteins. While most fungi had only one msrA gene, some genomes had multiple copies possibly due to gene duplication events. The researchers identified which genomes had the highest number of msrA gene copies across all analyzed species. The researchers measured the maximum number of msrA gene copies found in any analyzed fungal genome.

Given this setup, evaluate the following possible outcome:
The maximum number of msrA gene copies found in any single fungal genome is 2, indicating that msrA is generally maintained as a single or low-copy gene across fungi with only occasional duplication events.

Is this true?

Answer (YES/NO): NO